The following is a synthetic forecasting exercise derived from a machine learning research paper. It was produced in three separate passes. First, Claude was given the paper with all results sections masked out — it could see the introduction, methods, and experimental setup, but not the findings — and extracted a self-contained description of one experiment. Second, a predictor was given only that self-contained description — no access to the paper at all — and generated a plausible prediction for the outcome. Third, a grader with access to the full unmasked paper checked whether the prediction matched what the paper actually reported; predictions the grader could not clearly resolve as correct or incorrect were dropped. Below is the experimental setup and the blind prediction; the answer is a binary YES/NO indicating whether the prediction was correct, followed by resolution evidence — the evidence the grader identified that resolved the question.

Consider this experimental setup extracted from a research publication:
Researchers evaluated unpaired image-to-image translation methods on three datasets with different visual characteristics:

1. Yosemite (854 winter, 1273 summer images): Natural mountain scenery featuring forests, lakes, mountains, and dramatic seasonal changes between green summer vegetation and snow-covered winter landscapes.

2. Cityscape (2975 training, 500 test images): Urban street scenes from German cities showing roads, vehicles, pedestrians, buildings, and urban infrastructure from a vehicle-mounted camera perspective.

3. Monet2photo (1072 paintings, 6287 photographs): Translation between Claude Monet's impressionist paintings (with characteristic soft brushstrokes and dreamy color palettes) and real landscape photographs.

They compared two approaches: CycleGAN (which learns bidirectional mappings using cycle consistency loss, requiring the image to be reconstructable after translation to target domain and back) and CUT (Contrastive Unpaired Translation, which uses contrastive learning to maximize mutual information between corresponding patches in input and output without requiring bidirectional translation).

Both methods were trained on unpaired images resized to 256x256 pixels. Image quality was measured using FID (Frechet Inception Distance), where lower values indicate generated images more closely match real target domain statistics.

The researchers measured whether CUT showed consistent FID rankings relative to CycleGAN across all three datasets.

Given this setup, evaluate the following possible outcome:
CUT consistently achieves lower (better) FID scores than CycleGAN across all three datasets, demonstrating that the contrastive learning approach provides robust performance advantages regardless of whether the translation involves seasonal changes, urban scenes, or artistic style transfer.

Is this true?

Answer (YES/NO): YES